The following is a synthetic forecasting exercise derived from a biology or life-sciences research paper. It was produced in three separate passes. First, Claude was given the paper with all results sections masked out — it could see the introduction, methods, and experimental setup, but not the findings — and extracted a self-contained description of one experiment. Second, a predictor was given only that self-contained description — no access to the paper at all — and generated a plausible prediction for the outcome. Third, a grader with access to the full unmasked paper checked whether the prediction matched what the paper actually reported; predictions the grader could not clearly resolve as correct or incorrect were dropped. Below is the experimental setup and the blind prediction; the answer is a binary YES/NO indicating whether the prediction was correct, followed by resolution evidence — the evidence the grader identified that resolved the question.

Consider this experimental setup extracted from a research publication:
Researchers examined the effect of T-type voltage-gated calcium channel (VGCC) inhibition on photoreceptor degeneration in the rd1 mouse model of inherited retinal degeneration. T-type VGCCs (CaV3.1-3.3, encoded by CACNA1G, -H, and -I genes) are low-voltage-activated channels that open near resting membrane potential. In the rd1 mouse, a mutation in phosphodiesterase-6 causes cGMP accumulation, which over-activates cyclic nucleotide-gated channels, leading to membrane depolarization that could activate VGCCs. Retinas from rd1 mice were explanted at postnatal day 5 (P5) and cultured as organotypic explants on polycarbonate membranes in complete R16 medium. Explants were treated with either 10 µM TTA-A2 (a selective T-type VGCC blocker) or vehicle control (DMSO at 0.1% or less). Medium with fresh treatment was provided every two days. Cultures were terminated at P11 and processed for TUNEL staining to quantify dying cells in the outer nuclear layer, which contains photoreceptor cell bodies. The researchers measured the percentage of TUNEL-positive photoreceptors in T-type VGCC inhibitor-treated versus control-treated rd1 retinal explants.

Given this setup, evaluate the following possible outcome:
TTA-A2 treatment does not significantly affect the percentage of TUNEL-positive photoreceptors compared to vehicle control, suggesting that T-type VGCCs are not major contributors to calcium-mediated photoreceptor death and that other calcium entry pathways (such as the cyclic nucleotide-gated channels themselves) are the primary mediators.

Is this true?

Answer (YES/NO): NO